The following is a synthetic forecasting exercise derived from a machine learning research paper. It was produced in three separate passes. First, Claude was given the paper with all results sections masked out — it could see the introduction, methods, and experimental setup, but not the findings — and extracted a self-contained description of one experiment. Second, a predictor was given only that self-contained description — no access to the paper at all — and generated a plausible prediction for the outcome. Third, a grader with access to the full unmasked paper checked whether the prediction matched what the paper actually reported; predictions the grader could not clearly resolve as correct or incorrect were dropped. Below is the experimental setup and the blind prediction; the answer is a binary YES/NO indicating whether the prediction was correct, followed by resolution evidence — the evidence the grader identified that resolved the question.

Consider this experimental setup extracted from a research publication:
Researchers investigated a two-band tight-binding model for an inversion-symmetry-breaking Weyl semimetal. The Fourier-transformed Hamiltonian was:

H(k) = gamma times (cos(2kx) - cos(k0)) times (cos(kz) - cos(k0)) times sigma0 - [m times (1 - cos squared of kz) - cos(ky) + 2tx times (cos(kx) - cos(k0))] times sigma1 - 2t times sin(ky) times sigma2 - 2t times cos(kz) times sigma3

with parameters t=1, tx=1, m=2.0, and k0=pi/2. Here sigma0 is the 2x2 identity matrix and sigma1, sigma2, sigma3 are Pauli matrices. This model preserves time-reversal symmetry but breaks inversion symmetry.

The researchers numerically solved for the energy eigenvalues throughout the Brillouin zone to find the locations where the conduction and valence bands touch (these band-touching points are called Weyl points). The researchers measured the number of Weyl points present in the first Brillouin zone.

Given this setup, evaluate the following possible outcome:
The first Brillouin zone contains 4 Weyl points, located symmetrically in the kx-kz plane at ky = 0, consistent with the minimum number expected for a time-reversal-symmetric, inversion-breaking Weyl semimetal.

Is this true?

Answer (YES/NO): YES